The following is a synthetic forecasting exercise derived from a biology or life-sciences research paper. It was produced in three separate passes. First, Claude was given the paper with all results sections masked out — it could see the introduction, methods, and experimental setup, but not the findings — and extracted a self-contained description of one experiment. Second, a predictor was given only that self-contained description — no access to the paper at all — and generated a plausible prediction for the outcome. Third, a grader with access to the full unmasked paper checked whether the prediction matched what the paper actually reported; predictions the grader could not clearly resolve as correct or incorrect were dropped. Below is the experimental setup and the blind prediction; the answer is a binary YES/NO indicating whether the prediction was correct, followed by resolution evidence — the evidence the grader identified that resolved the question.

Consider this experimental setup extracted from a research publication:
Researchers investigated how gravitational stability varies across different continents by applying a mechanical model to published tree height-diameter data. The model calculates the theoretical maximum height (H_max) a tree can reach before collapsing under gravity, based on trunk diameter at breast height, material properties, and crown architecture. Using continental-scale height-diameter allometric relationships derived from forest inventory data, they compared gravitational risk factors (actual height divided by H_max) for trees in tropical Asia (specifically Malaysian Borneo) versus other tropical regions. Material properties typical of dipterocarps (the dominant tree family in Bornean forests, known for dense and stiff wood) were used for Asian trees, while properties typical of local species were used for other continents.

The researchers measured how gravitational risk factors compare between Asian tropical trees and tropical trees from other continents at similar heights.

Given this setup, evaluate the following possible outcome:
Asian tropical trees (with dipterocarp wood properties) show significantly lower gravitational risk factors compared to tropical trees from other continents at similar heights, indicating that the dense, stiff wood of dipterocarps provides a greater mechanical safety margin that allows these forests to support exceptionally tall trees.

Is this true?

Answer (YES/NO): NO